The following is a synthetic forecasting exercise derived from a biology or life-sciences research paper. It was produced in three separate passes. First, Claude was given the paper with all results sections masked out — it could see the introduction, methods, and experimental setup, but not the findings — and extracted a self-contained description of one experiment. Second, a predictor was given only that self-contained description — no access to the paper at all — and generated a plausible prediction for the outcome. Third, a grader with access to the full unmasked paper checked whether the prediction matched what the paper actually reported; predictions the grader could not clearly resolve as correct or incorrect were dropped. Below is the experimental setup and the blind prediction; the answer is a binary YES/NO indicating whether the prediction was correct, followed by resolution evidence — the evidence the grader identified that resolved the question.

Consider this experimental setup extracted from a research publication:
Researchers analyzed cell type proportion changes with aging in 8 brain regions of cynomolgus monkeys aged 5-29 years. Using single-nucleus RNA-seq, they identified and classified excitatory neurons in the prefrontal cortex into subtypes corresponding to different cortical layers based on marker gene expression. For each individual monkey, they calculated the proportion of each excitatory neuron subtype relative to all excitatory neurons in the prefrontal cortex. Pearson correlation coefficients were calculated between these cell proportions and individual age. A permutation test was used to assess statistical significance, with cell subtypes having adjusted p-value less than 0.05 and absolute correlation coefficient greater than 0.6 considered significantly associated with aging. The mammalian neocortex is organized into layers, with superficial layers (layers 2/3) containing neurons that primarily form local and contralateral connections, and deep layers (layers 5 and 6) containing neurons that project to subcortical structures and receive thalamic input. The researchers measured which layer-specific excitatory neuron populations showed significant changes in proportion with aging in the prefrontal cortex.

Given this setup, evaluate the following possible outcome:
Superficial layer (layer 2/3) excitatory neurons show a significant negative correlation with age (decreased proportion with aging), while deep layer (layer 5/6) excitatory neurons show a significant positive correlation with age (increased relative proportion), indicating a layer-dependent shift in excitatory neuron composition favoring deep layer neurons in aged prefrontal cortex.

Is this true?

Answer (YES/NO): NO